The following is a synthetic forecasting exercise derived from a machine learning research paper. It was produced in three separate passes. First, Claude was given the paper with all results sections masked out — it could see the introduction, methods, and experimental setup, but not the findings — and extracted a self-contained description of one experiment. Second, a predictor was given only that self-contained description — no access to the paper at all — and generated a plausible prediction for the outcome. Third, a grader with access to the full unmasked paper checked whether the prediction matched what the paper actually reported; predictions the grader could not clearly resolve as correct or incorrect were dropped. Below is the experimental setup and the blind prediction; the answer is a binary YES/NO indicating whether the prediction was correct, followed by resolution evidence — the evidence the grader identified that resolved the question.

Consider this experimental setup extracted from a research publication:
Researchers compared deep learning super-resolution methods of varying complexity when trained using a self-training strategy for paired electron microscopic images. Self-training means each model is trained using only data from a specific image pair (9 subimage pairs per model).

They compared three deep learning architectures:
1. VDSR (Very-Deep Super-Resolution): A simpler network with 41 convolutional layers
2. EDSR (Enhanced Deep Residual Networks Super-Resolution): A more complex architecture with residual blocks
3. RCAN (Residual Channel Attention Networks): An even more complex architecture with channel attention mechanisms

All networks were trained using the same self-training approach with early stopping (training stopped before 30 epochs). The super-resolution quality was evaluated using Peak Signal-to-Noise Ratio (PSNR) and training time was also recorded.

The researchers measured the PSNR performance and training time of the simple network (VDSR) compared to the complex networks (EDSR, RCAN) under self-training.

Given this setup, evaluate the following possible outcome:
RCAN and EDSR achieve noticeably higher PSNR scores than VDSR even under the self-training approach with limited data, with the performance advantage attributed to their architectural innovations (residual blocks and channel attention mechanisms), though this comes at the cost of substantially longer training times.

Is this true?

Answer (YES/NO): NO